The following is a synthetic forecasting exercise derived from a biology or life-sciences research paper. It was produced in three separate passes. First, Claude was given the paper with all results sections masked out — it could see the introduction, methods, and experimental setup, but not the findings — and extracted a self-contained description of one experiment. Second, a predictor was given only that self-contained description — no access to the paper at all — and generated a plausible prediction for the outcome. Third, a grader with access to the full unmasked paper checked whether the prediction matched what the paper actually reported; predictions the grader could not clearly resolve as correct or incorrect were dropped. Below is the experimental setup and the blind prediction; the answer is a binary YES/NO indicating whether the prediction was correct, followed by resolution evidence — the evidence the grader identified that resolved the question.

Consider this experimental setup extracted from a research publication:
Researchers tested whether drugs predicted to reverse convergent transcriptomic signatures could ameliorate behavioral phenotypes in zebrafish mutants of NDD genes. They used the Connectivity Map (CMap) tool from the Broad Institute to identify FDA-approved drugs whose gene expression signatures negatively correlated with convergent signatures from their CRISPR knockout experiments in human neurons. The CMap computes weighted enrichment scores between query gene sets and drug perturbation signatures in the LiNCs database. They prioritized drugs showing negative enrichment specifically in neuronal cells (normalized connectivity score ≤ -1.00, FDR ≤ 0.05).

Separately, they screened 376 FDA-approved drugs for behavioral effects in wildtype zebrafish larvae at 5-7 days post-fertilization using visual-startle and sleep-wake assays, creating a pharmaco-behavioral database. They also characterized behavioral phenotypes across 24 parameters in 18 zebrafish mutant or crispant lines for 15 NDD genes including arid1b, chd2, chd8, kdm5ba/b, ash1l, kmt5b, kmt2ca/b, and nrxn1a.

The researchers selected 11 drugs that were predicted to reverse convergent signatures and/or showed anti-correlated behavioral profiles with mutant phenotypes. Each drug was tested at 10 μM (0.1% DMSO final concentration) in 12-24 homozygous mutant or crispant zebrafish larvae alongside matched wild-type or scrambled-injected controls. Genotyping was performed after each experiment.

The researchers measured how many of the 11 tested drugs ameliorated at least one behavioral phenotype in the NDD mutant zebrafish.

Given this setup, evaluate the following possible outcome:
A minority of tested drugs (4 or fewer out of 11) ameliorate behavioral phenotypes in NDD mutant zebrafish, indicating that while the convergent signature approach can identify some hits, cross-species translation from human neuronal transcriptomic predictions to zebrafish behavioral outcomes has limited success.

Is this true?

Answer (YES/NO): NO